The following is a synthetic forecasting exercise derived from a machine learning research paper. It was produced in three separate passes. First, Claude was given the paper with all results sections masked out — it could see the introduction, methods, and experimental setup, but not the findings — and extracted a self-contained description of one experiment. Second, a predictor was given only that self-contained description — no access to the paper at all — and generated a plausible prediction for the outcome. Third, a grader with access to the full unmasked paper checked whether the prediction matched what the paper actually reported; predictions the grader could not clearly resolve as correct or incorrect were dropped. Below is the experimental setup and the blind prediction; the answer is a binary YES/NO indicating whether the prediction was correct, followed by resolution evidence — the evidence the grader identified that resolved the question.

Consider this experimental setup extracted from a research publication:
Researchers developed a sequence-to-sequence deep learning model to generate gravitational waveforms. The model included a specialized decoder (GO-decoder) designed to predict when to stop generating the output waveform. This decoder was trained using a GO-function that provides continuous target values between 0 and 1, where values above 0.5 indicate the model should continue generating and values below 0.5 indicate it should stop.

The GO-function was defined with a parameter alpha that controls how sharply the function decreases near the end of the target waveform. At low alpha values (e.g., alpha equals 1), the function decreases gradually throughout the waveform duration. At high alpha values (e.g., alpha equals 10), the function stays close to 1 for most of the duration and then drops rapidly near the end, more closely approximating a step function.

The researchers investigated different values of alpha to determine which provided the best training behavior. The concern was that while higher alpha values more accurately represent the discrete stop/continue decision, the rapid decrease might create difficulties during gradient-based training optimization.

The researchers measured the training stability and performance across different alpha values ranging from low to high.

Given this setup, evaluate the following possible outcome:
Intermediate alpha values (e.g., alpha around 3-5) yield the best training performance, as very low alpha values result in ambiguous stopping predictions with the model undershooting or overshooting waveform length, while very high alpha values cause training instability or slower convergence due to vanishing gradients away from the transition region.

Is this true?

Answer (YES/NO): NO